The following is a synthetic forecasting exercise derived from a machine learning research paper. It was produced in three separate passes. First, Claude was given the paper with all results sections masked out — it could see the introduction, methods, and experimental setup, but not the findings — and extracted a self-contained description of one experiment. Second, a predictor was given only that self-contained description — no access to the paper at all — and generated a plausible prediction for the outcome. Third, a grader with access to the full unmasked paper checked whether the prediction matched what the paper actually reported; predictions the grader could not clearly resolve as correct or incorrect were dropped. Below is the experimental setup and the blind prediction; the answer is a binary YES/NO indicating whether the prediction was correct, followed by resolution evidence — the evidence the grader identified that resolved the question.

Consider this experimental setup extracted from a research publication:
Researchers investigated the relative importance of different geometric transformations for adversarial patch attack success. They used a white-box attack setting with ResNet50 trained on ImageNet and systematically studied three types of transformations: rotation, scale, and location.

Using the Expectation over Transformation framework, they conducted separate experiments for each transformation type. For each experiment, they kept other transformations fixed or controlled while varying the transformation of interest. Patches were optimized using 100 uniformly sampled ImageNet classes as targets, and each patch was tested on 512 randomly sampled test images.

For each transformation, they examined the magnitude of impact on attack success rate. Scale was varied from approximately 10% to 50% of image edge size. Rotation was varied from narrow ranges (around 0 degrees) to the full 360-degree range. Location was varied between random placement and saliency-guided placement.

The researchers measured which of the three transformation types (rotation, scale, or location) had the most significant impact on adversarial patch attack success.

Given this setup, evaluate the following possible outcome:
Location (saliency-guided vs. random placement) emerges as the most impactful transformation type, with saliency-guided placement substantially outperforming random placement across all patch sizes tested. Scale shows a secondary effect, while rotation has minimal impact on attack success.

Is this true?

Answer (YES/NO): NO